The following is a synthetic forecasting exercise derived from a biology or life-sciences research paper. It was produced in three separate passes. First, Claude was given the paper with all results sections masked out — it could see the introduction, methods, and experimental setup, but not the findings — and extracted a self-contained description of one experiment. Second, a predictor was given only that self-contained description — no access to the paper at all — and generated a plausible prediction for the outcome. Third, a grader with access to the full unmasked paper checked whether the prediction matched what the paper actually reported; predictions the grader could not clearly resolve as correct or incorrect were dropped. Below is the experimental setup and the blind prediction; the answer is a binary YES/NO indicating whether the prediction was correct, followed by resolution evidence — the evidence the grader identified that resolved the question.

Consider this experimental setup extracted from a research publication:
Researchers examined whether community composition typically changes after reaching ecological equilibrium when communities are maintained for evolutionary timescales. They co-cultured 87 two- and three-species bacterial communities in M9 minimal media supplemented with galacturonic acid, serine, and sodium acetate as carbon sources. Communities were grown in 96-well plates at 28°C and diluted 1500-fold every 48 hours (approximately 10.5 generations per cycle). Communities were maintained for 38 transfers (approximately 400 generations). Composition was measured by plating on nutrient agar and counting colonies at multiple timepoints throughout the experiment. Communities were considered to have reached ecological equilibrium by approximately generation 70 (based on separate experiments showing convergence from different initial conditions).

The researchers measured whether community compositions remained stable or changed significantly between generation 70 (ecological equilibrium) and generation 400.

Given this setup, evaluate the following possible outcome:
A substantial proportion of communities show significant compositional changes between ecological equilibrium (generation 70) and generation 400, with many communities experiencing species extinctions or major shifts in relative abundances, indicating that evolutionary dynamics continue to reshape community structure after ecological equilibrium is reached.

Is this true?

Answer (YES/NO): NO